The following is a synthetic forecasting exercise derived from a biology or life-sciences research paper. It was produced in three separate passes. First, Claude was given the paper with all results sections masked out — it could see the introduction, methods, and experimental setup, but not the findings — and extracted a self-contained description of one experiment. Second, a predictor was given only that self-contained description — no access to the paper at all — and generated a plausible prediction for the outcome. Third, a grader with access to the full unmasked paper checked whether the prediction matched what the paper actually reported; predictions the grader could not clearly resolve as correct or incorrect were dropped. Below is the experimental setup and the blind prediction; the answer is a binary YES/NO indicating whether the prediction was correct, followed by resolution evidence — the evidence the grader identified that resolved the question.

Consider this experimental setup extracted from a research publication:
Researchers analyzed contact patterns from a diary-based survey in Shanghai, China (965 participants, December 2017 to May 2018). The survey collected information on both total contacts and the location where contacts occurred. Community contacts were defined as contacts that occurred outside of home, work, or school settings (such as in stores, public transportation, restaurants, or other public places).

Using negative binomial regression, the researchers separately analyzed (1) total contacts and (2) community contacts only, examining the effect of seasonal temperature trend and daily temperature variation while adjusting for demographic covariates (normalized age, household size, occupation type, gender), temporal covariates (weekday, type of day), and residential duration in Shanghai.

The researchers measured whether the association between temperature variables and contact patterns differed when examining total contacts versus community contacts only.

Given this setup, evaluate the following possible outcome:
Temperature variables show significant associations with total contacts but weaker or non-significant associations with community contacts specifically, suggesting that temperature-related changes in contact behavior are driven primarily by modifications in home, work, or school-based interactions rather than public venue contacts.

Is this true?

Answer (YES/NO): NO